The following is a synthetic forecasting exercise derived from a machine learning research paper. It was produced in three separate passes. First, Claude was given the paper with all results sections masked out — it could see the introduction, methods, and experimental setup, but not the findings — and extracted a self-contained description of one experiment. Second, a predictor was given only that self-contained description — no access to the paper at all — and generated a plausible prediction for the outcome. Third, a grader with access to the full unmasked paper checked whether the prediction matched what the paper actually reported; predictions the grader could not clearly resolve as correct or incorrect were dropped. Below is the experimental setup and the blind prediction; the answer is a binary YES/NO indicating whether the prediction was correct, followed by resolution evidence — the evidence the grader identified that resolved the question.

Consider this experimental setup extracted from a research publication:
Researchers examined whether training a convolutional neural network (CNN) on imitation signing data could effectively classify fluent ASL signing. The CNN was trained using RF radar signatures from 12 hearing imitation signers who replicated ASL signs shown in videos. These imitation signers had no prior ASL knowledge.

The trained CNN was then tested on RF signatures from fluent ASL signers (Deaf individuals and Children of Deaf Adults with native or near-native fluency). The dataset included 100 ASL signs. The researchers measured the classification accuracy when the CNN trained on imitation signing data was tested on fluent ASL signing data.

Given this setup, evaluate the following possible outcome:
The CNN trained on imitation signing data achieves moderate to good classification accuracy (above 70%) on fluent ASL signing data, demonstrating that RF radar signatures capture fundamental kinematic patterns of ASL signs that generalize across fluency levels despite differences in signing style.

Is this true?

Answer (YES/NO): NO